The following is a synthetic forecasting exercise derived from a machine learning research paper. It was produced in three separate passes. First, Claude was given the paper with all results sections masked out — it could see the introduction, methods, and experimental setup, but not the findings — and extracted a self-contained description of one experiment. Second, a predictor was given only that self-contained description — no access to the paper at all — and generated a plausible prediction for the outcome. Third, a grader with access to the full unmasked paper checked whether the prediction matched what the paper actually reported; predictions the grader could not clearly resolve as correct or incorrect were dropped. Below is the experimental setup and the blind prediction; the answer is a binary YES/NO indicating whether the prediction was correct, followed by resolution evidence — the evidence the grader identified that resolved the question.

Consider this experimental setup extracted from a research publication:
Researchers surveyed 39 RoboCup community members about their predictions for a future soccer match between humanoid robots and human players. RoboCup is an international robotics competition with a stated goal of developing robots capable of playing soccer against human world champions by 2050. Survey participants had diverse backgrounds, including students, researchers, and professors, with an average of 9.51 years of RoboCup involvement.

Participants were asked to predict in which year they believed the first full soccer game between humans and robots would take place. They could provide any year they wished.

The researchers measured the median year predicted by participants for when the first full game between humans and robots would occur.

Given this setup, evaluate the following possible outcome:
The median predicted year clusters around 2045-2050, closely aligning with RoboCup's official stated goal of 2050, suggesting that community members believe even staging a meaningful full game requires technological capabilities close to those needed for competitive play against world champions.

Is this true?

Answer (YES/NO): NO